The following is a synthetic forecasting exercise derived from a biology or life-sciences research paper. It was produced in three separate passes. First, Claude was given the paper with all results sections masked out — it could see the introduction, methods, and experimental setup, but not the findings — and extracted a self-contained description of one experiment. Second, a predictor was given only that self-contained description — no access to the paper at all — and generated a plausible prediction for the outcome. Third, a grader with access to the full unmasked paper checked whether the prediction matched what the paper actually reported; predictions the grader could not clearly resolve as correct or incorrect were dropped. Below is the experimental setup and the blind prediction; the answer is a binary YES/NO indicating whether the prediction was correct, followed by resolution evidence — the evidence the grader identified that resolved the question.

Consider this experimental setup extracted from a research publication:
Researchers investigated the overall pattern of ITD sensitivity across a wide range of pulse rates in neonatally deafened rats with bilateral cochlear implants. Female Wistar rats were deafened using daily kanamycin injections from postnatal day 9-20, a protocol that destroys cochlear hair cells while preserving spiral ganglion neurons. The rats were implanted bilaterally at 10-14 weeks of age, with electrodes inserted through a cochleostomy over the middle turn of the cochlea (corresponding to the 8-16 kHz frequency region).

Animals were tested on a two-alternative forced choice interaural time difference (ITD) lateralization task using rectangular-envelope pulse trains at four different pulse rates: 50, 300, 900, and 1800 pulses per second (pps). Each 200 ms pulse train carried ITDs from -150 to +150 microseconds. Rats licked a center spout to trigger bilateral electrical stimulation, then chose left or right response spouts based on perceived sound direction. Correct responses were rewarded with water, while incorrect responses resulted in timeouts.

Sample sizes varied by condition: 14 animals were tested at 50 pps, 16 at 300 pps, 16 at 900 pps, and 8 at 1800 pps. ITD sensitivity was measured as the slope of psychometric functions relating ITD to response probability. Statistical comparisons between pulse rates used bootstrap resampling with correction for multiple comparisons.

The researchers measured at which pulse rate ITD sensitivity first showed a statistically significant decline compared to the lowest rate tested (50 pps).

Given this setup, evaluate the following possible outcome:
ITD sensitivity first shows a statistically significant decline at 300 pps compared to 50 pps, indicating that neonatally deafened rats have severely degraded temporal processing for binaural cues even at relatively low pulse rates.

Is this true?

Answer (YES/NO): NO